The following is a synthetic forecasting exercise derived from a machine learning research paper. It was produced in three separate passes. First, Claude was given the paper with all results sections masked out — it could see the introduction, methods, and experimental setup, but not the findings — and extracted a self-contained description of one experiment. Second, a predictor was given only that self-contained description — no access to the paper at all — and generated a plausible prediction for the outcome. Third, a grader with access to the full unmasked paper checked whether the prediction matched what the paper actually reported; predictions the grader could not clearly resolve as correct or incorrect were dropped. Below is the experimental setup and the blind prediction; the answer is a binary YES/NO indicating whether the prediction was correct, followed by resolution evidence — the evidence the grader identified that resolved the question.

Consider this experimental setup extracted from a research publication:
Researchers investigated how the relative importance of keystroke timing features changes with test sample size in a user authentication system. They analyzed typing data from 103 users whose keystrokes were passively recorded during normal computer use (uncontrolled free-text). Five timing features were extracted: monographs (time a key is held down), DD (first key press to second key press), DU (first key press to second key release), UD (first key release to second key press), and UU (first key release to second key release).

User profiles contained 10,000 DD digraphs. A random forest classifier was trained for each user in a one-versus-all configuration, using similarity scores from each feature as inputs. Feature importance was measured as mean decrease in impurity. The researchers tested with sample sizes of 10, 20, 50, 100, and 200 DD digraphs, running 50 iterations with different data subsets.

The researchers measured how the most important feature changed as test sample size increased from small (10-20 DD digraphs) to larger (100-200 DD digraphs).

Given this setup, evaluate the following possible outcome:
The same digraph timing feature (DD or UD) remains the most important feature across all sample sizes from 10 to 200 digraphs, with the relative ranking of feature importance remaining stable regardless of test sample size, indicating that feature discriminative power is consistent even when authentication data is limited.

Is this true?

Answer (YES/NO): NO